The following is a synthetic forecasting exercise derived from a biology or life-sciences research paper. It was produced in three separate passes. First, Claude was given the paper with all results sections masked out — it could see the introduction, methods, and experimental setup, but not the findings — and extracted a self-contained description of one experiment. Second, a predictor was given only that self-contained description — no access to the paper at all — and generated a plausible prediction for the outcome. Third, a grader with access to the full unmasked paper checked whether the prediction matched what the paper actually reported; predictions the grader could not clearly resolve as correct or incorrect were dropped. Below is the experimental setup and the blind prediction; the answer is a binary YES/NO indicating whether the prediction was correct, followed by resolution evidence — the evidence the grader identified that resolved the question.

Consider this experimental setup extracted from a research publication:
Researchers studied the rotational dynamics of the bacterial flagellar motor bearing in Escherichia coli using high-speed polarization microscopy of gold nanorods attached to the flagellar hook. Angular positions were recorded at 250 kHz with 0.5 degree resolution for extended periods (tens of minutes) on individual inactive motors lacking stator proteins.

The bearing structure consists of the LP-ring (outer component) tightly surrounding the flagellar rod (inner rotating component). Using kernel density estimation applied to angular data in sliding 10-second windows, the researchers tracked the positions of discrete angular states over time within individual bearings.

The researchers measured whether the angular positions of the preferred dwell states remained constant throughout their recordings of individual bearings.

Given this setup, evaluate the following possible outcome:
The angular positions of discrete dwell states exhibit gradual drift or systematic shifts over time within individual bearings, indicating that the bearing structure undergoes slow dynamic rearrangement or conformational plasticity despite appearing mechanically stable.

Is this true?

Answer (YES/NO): YES